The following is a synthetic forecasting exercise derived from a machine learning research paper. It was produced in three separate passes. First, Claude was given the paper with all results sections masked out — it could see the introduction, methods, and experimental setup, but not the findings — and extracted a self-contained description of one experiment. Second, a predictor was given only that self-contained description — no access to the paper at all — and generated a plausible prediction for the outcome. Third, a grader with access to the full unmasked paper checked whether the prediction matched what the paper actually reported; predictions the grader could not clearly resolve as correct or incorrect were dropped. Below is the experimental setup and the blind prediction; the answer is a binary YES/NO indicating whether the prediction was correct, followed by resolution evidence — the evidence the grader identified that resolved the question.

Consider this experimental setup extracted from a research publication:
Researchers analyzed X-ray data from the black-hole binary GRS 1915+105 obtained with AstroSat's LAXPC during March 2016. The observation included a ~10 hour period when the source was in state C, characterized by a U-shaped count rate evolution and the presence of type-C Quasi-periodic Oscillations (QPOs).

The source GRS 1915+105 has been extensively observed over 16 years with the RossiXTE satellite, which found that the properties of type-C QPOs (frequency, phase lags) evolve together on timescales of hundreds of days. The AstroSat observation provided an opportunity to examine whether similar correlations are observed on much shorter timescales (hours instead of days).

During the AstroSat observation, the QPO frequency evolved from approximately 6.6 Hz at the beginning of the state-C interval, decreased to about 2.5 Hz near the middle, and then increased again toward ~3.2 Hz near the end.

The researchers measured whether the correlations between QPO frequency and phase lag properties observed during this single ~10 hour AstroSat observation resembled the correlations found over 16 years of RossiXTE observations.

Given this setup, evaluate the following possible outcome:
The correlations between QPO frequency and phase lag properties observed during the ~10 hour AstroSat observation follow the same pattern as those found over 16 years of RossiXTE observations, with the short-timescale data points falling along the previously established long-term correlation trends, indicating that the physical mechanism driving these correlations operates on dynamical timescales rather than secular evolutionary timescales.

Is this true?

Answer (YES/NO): YES